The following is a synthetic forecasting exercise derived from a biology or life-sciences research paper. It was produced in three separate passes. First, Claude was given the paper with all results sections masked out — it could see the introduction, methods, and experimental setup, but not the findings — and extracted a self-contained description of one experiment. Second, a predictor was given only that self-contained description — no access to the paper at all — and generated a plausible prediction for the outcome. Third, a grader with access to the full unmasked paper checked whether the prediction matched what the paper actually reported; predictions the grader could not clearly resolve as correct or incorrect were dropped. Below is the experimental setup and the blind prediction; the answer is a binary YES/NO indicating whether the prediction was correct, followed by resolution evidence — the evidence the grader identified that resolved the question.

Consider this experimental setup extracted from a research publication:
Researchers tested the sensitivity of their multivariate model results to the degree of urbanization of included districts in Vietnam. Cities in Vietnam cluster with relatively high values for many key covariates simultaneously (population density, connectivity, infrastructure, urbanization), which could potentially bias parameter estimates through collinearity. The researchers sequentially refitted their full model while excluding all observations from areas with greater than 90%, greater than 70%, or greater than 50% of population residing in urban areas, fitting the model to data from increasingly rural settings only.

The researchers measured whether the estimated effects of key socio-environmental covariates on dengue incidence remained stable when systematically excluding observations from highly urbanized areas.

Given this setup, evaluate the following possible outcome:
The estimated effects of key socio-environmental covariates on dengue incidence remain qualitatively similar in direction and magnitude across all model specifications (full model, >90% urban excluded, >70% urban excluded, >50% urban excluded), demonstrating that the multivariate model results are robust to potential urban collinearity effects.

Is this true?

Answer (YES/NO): YES